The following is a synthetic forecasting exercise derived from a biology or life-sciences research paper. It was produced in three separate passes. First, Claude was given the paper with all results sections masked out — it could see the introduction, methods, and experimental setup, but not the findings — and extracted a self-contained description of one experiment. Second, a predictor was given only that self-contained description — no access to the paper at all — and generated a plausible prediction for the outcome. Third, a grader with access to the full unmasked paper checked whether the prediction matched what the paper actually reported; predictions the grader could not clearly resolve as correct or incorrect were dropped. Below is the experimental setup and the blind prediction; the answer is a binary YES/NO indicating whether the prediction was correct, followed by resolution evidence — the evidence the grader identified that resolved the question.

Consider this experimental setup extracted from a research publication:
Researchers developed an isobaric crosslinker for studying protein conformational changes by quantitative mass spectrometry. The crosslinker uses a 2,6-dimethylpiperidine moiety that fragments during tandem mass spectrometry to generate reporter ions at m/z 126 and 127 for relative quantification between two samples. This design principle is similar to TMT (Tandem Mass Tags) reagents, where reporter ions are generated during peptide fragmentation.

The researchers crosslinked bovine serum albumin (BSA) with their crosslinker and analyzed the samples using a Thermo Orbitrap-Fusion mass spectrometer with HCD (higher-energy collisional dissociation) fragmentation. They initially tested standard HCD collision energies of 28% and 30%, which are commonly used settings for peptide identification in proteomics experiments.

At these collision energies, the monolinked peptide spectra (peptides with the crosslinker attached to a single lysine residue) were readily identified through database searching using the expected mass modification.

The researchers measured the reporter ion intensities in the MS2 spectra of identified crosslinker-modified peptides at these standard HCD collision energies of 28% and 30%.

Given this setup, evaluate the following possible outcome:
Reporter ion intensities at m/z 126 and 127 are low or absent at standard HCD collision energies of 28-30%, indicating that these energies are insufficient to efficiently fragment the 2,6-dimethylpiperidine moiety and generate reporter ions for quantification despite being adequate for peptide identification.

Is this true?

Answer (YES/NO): YES